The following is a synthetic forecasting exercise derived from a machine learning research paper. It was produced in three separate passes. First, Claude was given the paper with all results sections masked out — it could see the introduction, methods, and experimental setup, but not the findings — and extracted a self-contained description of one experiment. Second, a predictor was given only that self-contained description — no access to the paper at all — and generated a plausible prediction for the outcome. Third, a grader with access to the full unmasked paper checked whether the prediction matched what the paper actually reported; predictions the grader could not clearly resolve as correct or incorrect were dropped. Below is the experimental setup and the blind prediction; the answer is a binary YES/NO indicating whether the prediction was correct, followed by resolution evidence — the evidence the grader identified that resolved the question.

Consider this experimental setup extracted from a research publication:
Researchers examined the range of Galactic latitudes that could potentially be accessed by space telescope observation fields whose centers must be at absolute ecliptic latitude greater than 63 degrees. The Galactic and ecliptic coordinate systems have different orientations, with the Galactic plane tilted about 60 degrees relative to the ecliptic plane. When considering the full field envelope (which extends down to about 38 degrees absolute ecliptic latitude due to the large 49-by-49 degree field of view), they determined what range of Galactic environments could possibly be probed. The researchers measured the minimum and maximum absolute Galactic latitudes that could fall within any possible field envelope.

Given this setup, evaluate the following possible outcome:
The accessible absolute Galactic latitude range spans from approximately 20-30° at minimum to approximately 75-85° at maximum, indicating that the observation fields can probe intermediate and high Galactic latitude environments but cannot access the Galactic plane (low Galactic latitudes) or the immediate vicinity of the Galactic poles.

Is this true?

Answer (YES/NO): NO